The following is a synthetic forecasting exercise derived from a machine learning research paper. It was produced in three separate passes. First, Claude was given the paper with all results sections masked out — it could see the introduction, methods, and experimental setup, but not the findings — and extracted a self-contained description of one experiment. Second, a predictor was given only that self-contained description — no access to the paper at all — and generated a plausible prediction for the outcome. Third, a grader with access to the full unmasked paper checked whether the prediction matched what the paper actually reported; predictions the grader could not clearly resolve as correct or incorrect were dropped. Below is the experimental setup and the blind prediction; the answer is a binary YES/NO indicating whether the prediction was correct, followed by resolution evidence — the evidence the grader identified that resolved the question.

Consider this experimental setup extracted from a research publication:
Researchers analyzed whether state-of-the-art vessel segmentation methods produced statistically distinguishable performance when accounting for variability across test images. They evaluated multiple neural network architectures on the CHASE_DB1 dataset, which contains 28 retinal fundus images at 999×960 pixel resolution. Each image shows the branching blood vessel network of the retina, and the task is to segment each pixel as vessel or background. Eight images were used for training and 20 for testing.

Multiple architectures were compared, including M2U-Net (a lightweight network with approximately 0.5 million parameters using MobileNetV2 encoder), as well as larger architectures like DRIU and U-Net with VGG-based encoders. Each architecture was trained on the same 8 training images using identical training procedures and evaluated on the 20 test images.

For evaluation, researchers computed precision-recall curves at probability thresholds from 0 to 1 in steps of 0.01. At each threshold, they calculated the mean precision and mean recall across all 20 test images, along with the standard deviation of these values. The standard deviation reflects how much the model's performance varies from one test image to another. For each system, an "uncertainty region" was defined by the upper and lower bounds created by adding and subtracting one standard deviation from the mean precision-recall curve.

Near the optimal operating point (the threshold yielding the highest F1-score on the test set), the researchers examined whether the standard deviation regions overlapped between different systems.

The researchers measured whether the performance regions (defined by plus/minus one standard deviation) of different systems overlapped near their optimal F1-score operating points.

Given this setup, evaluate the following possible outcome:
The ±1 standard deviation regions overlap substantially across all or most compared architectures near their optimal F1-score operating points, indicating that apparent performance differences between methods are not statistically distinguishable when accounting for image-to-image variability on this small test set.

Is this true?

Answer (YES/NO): YES